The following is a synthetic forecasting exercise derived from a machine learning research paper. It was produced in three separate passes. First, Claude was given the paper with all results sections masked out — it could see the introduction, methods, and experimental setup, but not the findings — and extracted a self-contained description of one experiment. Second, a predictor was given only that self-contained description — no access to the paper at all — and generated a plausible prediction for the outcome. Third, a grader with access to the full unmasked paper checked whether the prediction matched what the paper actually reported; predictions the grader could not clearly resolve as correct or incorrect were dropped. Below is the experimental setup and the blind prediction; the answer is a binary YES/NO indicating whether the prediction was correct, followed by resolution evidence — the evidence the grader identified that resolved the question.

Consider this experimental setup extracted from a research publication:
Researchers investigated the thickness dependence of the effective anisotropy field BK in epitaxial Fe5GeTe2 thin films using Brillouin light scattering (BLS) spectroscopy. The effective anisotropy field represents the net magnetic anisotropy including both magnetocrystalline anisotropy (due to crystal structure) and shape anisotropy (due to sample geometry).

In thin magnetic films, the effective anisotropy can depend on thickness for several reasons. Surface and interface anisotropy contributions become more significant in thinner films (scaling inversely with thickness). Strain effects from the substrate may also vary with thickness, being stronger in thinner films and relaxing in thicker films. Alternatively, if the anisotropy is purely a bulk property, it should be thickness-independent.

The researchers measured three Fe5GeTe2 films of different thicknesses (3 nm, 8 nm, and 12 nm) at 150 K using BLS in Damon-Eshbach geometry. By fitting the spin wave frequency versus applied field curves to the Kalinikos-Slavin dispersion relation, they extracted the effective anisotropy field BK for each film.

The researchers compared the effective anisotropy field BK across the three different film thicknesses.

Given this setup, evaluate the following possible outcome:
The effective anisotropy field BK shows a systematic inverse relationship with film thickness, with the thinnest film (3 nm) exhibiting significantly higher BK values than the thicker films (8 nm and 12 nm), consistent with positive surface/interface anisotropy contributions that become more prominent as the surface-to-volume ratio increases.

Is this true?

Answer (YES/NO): NO